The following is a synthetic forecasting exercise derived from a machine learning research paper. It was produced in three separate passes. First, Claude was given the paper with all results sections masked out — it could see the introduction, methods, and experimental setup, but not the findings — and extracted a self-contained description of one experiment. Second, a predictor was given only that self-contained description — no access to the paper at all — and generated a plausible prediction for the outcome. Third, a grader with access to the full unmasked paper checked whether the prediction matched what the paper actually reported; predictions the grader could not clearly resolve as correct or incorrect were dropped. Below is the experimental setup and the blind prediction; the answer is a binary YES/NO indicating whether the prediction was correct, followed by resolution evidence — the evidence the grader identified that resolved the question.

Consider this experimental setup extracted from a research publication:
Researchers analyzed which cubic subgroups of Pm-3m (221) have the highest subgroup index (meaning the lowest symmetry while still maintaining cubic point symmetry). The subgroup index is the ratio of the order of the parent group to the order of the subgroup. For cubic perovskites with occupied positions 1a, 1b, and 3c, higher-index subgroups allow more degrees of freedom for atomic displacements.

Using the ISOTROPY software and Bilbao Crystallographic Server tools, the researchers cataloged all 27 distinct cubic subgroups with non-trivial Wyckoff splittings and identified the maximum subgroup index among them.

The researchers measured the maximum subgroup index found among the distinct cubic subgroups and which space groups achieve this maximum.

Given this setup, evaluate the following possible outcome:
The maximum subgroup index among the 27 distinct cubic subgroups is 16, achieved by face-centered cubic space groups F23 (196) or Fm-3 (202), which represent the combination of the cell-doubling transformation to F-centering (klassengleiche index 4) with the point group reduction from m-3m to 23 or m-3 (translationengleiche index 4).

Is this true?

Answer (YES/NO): NO